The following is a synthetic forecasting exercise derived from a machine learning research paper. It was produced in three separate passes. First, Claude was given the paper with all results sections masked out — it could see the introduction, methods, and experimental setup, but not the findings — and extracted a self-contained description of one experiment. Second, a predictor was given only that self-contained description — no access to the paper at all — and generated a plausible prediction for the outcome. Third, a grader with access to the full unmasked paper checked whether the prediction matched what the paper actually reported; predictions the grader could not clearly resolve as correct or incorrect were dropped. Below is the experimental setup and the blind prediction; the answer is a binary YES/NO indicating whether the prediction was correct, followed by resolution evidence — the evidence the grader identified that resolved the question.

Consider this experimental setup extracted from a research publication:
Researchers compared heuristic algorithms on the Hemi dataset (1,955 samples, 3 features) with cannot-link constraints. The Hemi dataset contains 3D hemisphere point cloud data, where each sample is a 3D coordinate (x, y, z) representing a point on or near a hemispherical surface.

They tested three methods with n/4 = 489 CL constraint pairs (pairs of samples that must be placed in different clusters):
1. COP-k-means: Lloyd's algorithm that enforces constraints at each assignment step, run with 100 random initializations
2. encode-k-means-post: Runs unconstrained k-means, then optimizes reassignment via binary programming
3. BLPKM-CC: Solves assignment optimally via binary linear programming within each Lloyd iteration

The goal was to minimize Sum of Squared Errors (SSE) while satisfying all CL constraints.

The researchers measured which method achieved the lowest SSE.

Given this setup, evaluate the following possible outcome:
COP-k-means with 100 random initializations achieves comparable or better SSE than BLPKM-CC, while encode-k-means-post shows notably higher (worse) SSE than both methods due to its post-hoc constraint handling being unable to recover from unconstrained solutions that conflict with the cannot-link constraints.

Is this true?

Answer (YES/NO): NO